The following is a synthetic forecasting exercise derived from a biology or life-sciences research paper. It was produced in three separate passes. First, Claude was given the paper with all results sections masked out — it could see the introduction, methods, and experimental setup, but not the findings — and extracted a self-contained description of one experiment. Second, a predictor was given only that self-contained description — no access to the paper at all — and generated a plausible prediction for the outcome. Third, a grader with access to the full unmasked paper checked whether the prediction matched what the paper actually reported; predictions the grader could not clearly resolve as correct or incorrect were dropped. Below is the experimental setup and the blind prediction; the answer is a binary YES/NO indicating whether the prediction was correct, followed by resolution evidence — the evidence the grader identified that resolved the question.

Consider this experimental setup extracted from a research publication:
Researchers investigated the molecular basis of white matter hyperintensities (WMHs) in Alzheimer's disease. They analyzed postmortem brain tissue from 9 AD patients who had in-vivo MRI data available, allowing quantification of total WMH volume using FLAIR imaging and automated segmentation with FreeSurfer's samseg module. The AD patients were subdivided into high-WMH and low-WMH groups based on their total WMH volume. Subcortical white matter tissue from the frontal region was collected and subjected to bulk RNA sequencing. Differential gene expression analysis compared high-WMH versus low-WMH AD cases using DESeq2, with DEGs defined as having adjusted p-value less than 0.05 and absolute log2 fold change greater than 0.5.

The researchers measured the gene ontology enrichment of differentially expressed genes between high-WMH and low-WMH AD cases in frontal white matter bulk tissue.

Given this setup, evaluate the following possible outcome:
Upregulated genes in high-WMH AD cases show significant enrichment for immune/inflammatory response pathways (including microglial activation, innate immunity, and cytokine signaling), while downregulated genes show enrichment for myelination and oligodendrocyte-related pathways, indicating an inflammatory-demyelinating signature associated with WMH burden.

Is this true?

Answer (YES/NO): NO